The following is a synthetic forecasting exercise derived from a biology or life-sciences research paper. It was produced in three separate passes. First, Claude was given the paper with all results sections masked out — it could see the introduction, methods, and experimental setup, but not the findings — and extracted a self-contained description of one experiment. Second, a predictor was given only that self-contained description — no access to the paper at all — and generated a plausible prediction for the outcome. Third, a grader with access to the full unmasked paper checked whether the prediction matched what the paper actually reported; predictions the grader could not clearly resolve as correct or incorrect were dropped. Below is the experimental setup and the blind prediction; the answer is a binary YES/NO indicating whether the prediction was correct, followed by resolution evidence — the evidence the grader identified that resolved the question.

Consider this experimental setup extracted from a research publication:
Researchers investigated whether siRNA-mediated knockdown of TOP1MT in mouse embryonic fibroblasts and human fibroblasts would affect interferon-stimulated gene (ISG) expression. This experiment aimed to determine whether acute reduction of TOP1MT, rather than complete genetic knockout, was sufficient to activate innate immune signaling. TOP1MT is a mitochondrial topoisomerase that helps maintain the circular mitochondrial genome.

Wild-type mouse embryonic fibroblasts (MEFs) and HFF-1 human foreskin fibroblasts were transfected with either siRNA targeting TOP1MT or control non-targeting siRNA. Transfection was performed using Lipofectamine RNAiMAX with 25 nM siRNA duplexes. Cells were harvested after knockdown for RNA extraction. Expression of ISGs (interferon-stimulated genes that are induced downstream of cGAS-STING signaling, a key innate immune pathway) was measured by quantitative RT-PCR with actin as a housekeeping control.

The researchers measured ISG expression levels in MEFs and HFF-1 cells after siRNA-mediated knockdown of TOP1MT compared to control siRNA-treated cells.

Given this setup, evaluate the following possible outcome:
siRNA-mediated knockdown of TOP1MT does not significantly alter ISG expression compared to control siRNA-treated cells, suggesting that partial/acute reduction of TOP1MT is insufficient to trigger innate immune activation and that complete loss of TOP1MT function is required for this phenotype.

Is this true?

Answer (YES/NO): NO